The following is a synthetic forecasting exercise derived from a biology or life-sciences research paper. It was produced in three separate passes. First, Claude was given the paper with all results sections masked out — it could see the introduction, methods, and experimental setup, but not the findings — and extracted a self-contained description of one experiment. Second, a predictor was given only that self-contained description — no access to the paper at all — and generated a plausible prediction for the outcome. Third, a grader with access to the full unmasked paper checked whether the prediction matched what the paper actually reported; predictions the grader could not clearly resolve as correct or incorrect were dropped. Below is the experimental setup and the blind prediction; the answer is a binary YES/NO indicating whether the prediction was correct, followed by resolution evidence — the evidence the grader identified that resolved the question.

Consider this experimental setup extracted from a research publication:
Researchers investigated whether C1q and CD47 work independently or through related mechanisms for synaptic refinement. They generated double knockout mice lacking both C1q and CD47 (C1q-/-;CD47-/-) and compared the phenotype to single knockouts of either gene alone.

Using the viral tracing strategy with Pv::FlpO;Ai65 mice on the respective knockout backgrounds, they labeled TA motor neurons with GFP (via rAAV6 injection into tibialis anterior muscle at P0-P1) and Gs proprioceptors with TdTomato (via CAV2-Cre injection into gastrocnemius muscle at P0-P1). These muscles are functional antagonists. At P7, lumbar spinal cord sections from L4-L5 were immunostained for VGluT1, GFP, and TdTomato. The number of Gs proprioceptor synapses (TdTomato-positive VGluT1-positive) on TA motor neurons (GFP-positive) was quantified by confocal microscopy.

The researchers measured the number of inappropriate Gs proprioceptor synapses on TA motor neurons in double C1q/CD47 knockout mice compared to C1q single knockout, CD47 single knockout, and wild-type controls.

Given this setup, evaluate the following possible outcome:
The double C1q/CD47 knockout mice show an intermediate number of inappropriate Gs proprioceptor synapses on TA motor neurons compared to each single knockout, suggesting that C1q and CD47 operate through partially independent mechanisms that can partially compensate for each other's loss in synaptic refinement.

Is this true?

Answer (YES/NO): NO